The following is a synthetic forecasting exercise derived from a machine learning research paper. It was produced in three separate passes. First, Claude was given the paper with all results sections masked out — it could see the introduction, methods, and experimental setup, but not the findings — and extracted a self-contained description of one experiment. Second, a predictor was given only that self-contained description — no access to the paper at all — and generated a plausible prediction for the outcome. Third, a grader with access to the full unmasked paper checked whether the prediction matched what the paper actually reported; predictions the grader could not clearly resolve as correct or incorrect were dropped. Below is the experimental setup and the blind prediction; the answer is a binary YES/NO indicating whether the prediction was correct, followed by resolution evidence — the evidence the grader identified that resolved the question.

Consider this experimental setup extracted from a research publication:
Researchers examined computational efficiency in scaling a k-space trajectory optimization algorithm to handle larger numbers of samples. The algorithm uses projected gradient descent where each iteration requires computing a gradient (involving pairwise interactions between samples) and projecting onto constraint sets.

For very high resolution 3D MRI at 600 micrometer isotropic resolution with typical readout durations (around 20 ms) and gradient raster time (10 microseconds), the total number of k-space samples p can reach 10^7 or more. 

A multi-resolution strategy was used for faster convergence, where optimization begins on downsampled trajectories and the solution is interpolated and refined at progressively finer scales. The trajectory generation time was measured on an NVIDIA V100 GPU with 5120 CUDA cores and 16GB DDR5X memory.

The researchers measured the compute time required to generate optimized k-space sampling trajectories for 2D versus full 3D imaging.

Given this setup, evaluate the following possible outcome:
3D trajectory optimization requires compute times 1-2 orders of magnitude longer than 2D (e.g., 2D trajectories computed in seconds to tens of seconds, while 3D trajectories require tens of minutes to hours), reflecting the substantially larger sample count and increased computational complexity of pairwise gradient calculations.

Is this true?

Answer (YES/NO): NO